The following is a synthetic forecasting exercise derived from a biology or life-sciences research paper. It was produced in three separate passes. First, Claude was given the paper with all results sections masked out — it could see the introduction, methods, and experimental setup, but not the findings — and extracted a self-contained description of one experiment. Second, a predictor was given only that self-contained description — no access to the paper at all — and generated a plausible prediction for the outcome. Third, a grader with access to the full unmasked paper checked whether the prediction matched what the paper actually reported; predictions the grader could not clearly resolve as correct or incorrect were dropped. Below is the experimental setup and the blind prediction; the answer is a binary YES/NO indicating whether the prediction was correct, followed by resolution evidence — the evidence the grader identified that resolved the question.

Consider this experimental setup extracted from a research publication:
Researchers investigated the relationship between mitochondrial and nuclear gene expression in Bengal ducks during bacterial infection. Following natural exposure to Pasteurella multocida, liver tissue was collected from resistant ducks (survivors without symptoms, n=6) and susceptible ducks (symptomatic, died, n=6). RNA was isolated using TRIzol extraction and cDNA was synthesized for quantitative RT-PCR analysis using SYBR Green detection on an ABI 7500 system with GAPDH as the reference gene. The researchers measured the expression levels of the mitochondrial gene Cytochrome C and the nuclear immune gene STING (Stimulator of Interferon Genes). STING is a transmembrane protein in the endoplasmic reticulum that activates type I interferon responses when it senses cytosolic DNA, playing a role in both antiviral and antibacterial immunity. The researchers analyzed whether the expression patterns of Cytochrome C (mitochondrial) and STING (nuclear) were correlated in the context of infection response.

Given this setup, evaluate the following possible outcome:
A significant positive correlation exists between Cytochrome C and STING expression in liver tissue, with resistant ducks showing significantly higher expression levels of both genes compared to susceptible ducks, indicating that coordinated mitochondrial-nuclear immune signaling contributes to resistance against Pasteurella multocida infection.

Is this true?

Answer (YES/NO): YES